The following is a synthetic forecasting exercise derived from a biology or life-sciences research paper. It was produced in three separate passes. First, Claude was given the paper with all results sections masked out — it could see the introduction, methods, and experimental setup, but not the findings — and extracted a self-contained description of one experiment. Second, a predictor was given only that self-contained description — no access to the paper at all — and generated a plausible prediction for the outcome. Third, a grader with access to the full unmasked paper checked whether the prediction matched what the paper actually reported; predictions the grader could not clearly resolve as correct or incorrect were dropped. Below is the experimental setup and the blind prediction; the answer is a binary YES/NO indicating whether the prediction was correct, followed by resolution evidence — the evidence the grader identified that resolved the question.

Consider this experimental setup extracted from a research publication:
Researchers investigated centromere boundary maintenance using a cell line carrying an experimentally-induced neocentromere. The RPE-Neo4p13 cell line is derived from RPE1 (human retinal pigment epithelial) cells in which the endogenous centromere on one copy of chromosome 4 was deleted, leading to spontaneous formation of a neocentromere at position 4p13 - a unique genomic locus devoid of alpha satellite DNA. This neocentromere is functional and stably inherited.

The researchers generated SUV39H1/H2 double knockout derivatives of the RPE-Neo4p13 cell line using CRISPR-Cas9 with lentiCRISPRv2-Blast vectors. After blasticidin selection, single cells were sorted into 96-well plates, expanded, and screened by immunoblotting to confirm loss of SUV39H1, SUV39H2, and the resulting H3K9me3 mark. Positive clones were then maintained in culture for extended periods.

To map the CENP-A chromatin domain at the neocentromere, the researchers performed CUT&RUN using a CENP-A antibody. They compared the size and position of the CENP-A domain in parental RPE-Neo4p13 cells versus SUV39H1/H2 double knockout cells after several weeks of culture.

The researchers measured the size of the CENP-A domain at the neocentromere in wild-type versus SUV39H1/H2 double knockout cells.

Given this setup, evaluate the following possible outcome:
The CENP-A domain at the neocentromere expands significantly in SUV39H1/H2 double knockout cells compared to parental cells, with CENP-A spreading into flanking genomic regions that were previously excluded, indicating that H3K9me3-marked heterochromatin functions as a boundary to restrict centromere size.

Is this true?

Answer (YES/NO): NO